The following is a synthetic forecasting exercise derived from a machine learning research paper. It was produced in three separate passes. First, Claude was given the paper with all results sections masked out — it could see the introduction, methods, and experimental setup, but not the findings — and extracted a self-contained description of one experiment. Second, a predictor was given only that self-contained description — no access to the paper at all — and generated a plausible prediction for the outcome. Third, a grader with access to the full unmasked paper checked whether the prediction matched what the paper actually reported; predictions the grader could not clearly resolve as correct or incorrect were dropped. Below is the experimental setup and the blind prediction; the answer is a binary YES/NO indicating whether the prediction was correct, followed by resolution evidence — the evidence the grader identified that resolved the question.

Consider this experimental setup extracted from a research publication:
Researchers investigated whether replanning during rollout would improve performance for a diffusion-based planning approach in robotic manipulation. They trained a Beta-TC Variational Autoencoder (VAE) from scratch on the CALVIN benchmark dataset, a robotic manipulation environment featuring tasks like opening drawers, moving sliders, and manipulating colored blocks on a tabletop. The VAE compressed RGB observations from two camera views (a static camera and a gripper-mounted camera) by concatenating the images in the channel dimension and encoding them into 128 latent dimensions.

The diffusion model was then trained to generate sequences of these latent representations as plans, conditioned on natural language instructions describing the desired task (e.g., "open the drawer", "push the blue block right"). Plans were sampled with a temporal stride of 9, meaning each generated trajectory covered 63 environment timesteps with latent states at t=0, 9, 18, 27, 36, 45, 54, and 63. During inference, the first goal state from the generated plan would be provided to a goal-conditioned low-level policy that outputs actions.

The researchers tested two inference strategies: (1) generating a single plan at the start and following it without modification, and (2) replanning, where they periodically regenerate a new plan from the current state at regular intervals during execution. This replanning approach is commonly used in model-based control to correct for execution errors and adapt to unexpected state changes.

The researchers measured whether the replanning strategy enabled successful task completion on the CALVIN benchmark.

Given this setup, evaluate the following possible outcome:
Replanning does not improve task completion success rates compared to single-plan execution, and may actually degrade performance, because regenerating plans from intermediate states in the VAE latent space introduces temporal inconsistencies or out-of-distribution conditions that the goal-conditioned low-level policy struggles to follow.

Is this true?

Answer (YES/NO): YES